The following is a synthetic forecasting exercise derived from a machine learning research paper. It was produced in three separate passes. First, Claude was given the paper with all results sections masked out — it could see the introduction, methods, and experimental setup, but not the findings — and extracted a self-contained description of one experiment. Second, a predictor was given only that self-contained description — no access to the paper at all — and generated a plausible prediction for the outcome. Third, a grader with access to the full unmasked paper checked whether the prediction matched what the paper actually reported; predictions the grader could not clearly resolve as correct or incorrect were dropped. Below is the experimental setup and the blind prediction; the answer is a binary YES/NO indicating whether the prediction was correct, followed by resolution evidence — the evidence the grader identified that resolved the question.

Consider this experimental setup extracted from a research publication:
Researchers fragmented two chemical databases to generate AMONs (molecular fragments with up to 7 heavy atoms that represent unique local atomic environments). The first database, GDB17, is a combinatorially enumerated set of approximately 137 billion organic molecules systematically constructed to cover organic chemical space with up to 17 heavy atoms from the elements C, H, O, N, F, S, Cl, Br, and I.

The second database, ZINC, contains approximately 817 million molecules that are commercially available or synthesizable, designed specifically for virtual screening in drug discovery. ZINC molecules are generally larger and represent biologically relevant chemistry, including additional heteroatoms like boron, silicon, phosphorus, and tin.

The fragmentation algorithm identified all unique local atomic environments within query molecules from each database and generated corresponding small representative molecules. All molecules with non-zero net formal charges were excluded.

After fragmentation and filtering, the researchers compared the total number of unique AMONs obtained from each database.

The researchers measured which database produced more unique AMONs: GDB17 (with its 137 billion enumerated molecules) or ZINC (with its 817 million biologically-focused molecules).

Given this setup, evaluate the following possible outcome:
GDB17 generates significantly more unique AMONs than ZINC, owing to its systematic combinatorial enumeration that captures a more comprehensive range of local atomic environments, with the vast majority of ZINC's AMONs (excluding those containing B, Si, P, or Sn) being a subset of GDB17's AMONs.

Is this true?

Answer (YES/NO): NO